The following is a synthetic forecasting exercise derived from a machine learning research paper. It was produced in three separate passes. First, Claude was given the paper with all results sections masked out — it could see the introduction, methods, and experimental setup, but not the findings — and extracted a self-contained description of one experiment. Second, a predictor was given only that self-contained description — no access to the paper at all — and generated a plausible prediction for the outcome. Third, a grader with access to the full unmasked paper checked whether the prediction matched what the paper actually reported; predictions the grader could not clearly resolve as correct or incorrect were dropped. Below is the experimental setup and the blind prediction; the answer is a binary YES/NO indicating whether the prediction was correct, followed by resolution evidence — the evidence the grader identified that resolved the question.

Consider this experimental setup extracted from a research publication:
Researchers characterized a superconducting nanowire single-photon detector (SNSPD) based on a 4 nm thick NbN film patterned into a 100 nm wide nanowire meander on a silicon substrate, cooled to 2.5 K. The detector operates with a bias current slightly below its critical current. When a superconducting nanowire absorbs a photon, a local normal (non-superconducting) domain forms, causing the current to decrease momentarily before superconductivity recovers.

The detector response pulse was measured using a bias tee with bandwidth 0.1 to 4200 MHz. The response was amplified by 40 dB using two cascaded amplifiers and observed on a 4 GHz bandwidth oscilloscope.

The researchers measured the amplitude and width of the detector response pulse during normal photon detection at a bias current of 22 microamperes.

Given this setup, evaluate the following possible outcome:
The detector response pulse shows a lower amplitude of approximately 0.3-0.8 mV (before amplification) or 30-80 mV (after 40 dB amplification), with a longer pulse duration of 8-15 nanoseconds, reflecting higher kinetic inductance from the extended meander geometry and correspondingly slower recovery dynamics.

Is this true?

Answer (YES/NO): NO